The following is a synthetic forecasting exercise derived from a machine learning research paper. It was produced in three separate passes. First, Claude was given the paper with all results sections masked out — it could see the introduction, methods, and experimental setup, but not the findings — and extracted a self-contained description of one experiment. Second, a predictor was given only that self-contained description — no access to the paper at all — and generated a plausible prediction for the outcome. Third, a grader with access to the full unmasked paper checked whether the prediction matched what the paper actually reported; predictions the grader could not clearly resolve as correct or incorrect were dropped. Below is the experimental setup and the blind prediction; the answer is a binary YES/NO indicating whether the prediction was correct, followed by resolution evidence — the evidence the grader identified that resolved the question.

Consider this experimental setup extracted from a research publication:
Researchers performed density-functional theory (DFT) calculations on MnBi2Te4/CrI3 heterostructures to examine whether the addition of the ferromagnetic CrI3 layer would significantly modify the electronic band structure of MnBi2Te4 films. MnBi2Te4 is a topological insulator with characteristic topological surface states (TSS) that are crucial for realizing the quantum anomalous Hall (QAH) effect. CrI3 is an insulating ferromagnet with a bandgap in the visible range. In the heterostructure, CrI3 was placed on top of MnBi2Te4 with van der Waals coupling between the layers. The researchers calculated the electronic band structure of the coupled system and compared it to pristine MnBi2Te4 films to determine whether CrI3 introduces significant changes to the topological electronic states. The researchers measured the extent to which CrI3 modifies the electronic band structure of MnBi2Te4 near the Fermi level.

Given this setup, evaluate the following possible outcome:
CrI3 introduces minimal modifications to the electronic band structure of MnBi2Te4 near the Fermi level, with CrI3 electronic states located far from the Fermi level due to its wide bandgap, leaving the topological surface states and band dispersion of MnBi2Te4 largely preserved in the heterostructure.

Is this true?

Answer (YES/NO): YES